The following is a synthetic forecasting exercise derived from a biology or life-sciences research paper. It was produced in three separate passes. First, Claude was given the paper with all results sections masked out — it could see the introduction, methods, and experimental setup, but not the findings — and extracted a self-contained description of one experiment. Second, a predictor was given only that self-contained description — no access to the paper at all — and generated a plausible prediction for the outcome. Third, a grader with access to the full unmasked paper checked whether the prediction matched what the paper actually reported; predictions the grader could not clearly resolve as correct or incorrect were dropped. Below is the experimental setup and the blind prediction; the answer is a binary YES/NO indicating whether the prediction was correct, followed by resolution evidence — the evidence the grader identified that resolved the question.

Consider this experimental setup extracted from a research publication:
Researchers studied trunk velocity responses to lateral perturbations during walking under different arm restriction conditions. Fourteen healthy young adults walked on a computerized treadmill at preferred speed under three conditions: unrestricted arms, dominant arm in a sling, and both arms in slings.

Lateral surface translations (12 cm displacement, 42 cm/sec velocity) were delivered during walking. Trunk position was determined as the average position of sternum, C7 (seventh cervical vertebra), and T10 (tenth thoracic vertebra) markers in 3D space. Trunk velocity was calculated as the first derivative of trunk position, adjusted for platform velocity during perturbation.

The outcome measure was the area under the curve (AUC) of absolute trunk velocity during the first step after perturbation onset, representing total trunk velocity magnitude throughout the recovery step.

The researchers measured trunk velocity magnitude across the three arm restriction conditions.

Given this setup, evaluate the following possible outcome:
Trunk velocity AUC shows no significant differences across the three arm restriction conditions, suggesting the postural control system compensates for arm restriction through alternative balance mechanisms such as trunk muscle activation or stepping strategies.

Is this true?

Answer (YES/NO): NO